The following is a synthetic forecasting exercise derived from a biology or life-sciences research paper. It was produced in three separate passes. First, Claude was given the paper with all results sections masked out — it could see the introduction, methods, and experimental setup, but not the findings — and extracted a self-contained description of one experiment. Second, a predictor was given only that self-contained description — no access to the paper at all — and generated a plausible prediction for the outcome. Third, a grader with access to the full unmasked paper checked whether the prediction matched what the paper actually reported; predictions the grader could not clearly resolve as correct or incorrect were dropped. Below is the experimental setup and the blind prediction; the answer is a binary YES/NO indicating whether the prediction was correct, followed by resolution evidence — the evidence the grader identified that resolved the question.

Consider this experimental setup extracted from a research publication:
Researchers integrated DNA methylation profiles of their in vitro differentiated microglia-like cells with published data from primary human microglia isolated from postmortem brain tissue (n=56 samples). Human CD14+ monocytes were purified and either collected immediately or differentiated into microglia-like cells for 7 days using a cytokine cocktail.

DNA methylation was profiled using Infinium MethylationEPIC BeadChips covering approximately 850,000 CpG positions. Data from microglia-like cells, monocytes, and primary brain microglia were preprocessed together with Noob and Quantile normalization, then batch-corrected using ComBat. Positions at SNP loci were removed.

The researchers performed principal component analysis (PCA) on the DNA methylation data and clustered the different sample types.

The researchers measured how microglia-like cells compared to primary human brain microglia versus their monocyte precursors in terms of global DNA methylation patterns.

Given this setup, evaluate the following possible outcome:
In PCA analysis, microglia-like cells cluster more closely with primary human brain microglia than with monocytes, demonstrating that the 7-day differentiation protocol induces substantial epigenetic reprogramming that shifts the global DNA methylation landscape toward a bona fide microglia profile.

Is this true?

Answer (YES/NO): YES